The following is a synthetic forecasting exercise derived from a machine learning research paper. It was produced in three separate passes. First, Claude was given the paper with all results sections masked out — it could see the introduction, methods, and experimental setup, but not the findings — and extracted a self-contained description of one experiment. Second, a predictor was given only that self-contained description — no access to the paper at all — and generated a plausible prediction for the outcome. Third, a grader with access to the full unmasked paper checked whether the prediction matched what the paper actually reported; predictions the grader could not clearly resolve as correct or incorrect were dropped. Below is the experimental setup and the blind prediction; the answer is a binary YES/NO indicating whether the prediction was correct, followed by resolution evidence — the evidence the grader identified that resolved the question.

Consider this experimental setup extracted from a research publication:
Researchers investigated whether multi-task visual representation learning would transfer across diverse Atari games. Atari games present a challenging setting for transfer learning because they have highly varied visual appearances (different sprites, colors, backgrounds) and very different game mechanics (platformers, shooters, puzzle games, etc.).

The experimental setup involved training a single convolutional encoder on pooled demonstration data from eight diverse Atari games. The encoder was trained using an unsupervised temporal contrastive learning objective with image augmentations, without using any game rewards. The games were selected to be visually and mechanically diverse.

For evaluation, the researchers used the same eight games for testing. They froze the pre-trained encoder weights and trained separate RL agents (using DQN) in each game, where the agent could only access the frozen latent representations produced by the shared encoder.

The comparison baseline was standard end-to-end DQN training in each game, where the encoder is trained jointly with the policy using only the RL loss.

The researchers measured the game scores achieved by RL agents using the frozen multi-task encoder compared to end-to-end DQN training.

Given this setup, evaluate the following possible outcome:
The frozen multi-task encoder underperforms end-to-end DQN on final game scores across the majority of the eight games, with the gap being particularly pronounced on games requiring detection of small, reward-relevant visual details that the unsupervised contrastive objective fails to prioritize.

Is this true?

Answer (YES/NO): NO